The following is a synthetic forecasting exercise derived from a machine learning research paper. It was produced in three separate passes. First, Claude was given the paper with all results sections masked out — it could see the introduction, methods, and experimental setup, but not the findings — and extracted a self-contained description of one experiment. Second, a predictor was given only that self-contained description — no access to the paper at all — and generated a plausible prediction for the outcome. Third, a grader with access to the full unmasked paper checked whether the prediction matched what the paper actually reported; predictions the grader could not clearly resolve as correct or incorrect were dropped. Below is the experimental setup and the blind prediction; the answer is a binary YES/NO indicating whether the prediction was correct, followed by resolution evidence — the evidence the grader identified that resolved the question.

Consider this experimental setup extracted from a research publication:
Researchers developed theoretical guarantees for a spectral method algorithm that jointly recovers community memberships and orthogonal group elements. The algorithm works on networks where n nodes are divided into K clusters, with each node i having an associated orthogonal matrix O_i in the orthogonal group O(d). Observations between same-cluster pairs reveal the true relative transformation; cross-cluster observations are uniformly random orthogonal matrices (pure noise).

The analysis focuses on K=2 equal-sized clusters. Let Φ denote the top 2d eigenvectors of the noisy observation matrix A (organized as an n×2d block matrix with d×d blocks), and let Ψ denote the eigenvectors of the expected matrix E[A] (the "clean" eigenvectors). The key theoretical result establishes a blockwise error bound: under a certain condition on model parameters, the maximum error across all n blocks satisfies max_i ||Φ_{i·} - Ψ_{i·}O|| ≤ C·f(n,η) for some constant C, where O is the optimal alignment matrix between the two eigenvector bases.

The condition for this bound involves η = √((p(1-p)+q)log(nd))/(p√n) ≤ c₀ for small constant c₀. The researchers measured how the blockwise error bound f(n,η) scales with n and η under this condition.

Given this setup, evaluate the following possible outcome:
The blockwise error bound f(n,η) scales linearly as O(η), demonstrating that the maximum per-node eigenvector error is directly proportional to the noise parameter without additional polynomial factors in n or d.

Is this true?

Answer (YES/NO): NO